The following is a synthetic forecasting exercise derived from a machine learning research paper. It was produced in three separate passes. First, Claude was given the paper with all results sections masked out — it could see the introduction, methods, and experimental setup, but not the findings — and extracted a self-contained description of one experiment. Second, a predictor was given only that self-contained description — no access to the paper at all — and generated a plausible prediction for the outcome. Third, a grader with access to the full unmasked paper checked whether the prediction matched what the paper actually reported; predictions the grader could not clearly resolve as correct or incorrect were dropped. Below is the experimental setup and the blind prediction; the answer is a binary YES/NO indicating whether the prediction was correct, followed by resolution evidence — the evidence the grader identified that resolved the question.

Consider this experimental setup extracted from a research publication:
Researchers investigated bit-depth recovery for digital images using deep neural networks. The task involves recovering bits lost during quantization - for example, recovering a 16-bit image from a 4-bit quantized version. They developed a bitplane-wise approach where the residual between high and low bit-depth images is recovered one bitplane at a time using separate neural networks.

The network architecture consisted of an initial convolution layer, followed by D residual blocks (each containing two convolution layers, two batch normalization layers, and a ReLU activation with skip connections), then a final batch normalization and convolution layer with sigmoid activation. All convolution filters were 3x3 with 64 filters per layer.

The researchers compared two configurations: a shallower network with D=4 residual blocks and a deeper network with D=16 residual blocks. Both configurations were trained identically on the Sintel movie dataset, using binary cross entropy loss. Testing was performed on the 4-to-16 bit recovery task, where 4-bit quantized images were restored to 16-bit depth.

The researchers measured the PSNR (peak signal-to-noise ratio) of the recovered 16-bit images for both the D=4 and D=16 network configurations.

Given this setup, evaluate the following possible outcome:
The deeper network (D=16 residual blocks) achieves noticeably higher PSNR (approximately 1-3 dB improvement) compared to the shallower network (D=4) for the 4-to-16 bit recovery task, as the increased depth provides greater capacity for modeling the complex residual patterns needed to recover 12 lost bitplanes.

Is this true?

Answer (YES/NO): NO